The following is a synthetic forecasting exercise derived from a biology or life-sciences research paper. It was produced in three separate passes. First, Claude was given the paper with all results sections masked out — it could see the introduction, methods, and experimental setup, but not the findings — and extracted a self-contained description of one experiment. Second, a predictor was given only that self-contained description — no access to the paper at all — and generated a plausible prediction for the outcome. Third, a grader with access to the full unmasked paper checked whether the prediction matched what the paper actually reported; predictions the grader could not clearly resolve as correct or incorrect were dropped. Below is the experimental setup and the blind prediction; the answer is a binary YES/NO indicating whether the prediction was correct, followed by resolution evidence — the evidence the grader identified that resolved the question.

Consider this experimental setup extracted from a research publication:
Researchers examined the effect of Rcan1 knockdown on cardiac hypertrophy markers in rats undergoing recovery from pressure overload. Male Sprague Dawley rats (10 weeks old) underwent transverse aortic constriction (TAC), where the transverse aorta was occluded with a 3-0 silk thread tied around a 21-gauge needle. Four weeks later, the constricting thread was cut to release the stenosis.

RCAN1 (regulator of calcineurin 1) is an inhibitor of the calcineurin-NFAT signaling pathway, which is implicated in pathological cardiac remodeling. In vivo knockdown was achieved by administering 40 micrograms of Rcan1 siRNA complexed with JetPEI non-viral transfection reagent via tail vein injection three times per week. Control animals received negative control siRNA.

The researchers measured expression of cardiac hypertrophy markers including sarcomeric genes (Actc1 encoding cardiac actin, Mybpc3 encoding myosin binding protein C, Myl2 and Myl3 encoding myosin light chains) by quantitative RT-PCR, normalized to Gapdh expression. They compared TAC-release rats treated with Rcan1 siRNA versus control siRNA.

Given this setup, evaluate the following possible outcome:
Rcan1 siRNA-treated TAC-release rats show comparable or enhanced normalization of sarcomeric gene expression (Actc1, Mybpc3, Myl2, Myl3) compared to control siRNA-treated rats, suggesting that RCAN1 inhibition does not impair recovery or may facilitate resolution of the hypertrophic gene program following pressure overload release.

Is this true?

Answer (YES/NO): NO